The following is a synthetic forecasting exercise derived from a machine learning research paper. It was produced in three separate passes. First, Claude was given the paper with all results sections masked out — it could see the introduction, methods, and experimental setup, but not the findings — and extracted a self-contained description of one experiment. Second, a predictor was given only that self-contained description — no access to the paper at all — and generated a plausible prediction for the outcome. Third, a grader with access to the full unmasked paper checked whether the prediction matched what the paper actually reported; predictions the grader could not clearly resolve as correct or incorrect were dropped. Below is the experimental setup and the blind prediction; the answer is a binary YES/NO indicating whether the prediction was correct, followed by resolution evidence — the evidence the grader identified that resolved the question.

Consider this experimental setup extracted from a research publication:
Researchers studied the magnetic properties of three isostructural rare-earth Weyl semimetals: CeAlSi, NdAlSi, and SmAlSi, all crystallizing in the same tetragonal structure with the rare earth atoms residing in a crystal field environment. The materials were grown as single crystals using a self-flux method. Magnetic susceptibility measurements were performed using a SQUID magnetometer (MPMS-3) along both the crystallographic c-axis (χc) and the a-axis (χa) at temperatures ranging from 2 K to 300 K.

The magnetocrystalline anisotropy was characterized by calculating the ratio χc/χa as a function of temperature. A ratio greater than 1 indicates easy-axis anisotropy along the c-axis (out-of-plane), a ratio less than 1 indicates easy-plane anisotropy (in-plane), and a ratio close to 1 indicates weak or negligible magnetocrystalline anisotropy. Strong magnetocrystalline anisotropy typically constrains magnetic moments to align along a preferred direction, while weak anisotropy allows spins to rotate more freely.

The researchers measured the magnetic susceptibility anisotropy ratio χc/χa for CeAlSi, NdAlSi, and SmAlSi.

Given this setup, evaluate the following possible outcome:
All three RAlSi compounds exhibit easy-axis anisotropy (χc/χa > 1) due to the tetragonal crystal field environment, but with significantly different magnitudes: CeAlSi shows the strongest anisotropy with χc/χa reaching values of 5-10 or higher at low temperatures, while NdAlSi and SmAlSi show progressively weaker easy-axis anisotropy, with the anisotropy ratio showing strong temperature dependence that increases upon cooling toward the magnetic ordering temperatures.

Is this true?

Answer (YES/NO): NO